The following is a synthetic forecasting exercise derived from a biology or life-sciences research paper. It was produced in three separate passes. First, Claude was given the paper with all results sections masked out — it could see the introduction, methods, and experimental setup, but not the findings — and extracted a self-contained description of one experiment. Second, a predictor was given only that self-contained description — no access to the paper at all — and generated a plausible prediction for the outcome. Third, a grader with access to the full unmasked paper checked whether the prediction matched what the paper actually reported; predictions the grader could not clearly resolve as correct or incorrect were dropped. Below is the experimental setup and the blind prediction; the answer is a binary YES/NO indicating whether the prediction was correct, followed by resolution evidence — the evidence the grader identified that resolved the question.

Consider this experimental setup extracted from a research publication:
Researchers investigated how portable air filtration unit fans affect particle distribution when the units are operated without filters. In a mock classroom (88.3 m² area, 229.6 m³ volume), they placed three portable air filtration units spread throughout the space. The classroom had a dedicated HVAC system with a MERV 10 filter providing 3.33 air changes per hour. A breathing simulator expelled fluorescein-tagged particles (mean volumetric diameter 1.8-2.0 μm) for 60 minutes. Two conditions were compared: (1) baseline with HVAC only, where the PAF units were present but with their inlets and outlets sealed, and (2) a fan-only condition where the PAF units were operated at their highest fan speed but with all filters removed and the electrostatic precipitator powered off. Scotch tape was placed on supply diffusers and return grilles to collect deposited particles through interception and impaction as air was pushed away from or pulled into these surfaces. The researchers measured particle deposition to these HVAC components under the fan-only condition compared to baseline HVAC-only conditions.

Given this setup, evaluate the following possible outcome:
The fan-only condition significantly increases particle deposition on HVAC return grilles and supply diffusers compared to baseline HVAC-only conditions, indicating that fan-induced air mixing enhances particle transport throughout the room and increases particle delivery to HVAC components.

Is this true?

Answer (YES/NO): NO